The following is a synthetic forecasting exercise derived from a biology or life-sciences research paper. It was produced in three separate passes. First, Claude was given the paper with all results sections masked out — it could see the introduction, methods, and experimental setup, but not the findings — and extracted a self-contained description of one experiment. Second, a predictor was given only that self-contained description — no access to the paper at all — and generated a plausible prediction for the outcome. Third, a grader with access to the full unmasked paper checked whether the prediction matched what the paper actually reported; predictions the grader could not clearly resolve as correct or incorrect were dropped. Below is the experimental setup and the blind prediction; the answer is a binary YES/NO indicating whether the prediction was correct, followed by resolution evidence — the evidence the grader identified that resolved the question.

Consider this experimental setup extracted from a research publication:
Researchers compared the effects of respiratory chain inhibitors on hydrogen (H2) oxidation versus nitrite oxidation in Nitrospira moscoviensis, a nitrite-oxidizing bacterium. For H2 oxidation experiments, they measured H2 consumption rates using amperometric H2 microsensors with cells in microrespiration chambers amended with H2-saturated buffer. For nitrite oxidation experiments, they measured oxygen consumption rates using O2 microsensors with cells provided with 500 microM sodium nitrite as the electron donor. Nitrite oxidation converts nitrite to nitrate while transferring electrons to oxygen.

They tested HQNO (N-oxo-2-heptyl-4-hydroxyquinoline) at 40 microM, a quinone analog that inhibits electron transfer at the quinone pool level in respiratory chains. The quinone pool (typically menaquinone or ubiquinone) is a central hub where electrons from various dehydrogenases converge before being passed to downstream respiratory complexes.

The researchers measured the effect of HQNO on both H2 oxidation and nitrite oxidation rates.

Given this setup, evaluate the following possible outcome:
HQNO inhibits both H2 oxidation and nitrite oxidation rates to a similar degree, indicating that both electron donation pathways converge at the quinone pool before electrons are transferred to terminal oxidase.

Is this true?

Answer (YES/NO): NO